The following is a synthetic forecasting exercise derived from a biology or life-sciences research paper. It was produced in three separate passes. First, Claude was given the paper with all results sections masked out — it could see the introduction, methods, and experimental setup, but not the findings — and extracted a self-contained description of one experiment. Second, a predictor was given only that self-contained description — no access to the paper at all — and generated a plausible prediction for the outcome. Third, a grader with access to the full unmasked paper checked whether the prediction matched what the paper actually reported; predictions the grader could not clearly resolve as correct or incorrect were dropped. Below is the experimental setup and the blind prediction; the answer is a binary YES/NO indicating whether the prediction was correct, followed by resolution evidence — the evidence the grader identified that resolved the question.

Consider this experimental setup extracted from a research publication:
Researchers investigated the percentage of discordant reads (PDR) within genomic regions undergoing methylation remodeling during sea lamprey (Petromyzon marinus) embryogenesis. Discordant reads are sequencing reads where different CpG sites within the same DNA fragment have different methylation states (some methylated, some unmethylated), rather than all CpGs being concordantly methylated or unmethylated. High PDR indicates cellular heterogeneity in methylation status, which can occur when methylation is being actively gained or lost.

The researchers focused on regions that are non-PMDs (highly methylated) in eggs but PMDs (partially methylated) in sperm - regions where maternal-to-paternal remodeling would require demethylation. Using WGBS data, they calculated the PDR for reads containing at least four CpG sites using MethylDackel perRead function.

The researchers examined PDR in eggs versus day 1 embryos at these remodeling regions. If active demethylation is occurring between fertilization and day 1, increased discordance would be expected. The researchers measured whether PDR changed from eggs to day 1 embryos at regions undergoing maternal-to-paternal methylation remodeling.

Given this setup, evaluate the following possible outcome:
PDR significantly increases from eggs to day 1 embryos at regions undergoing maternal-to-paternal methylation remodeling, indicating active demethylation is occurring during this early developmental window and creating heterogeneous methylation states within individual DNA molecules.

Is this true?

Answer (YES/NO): NO